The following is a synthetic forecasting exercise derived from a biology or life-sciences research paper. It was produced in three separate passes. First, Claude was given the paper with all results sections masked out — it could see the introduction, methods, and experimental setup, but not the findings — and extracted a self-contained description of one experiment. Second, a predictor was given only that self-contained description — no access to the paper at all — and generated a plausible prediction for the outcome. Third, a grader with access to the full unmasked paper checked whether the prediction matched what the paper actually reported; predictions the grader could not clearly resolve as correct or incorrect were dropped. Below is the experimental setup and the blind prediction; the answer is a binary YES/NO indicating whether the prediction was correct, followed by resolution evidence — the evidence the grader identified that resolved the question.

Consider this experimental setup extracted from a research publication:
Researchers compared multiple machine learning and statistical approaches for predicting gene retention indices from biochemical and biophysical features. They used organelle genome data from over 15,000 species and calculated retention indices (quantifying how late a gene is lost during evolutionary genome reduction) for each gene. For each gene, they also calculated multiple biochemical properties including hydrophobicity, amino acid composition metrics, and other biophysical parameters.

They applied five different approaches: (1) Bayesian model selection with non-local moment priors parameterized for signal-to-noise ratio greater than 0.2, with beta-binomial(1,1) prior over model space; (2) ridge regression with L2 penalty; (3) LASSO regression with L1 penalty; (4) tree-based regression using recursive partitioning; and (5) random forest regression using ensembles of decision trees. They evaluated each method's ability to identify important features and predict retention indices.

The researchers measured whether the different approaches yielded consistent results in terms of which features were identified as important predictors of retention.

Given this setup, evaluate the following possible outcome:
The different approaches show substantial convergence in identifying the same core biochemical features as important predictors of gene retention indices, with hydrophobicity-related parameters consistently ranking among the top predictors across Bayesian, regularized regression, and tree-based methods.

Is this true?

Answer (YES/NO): YES